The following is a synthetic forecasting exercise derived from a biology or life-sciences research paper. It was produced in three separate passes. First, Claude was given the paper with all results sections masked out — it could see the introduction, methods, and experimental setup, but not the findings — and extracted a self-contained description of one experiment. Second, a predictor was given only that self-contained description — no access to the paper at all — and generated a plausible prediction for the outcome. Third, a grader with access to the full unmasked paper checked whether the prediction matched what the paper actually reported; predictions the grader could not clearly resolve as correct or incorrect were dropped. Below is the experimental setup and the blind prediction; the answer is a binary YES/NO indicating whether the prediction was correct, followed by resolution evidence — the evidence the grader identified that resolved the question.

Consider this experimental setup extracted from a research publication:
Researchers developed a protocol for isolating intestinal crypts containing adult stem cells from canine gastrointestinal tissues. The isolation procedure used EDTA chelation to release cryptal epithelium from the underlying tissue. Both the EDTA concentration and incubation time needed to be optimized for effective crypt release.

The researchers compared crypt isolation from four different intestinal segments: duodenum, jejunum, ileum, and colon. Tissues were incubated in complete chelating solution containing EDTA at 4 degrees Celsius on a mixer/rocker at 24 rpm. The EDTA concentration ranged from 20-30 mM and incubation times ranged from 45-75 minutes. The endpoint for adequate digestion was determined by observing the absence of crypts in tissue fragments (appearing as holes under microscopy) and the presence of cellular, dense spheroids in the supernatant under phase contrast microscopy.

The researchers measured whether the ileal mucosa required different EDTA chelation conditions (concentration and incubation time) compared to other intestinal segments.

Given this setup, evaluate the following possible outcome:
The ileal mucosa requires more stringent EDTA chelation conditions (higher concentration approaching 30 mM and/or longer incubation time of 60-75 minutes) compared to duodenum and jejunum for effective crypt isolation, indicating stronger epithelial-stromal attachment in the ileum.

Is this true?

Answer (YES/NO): YES